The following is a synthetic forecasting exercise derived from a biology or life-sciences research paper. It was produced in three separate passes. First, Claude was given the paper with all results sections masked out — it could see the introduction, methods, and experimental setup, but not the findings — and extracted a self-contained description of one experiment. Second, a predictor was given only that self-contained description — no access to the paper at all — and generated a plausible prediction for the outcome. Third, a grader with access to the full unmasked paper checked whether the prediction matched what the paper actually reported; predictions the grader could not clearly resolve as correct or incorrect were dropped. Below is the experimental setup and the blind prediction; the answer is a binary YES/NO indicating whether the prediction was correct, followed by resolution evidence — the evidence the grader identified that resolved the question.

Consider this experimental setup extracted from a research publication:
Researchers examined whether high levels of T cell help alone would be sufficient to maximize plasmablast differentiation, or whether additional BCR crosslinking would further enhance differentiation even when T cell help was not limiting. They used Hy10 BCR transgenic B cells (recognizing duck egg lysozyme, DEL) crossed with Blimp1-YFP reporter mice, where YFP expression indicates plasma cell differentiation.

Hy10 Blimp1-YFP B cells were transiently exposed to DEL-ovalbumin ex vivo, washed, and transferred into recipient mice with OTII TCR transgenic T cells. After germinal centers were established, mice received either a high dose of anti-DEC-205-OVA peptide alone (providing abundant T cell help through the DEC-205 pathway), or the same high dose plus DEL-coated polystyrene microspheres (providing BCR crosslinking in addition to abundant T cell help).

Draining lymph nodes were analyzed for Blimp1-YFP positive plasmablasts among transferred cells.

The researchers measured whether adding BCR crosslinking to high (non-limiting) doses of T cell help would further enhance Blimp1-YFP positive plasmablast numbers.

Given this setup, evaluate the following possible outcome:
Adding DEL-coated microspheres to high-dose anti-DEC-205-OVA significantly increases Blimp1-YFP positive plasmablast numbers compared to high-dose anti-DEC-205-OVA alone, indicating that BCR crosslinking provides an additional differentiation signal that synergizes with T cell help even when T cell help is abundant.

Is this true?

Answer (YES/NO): NO